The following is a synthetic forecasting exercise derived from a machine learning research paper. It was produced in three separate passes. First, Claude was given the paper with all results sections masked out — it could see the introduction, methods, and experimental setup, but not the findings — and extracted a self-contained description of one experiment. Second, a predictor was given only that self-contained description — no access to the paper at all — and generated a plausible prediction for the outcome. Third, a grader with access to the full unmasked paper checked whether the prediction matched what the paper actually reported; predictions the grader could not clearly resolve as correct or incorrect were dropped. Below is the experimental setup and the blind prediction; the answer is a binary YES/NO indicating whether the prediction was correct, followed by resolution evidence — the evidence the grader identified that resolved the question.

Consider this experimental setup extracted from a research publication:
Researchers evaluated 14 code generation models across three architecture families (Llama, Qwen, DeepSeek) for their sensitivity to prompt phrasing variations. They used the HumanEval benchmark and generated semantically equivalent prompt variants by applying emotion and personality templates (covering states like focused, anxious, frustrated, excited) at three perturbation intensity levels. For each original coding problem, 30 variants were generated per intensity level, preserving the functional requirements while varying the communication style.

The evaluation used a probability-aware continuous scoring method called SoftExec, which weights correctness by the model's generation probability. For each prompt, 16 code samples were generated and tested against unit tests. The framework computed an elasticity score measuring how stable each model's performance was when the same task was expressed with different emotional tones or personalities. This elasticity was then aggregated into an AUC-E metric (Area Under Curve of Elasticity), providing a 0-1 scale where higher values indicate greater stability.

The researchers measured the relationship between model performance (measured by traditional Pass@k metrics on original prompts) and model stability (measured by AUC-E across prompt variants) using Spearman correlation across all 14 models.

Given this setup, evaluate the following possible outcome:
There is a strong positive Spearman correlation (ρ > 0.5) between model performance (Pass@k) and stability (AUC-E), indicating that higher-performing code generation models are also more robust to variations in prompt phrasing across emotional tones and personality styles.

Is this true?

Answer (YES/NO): NO